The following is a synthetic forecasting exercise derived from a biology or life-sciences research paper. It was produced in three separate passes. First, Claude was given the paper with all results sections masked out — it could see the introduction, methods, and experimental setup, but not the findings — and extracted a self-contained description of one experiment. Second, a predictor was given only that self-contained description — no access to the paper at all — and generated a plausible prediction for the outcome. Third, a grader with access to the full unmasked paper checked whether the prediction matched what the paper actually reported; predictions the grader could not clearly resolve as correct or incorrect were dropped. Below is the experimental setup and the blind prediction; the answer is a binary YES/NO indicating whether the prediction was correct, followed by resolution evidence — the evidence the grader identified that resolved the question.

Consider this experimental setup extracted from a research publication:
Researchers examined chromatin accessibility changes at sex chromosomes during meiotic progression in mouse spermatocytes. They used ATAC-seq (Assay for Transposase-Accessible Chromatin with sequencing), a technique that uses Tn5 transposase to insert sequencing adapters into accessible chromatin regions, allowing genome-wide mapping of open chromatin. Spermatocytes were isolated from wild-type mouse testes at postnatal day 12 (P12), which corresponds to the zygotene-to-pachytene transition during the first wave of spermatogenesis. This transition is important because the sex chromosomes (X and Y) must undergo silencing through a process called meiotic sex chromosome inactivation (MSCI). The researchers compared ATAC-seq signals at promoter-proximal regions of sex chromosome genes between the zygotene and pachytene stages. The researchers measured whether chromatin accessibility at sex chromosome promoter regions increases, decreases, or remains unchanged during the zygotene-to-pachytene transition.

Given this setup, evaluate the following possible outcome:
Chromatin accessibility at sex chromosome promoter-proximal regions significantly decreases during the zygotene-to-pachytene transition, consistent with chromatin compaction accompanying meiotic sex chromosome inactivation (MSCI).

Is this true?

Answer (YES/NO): NO